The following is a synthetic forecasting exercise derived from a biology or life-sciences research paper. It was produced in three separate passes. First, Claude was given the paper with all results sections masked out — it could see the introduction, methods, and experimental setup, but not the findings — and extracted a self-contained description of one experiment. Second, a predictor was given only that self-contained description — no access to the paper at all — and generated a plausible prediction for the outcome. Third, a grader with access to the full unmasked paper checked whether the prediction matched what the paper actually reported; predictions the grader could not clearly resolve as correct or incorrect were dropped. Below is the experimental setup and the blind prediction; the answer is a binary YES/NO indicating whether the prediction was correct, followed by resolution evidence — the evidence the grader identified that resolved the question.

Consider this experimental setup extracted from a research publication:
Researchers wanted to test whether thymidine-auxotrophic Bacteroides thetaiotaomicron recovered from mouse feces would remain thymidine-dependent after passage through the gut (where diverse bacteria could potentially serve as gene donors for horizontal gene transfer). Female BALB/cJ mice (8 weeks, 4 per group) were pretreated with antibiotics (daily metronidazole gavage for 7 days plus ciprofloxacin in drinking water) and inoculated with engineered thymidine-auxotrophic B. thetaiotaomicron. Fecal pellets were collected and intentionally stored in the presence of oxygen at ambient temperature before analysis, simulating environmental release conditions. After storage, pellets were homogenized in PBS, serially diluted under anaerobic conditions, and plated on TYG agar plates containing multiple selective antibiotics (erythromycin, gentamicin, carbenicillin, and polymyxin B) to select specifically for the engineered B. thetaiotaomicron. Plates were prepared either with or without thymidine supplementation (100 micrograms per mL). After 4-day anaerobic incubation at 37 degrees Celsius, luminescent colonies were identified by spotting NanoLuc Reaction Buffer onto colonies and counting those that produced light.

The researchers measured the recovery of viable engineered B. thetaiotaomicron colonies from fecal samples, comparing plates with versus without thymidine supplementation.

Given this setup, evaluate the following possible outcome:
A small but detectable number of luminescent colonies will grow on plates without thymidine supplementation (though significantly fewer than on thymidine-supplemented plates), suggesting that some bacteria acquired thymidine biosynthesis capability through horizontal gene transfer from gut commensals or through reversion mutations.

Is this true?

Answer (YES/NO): NO